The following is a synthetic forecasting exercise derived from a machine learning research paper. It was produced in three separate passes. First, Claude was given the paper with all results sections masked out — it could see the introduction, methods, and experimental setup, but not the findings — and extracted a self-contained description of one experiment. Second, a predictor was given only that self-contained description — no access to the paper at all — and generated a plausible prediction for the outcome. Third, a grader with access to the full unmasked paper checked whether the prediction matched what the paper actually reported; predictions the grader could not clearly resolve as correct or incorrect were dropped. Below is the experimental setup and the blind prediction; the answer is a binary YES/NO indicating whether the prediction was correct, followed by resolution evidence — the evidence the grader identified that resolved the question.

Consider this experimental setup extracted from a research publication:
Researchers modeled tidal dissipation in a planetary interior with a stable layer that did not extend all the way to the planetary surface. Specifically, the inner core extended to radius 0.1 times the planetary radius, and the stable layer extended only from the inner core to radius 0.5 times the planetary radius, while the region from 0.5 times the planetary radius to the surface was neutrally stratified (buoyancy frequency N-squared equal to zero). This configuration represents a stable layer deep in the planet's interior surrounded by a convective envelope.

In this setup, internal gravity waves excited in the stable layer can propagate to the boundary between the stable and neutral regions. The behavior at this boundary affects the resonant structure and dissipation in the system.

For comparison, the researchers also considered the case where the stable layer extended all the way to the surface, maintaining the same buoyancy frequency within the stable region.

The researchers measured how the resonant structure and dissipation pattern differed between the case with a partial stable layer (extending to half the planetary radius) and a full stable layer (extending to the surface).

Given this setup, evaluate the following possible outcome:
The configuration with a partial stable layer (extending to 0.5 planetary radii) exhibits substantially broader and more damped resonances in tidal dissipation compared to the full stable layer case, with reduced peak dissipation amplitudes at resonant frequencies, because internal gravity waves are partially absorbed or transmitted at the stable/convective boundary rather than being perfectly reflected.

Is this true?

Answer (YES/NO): NO